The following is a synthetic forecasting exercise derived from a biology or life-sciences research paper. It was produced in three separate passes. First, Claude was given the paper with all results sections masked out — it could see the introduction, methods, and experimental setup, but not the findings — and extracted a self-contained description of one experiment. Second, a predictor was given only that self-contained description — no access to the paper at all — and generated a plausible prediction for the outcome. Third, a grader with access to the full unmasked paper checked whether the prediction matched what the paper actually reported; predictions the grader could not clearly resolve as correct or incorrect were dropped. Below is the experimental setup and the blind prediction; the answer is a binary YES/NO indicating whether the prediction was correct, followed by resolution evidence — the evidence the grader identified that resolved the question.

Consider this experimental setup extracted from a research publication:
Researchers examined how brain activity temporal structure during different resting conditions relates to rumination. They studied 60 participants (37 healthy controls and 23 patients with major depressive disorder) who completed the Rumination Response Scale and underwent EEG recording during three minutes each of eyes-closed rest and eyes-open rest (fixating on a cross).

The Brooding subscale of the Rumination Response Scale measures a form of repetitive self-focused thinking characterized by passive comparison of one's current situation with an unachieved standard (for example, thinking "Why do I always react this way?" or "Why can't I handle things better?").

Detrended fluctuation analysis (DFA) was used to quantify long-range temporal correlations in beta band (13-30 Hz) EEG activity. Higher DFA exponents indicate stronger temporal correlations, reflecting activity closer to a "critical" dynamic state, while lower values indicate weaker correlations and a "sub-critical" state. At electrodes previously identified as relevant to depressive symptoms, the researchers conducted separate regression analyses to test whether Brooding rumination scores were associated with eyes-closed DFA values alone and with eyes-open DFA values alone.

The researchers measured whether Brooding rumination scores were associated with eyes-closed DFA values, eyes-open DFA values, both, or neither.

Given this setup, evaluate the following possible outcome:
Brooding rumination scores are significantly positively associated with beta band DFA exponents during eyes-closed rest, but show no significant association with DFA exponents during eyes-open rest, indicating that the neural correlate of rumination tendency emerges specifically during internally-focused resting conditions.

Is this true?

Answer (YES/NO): NO